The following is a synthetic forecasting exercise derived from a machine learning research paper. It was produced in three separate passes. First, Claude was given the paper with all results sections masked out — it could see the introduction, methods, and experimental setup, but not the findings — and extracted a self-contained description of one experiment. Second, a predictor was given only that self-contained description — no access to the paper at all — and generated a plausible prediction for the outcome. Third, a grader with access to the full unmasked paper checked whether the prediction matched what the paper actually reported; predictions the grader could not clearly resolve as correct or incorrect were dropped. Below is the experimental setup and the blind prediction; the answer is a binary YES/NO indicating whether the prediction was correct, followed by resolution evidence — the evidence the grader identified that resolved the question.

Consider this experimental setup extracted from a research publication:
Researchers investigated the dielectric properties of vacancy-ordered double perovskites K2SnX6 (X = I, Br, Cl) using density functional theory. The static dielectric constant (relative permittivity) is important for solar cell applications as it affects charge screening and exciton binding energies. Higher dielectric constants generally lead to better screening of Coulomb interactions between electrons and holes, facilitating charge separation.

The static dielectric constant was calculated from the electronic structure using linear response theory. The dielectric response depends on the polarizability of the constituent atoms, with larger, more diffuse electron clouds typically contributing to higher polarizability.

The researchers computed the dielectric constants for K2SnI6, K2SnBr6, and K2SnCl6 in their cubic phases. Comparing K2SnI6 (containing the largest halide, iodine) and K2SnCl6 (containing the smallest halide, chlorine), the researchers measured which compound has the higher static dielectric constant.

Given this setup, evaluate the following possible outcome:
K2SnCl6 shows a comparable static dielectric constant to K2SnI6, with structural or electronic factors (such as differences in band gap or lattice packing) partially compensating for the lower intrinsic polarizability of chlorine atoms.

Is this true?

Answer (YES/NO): NO